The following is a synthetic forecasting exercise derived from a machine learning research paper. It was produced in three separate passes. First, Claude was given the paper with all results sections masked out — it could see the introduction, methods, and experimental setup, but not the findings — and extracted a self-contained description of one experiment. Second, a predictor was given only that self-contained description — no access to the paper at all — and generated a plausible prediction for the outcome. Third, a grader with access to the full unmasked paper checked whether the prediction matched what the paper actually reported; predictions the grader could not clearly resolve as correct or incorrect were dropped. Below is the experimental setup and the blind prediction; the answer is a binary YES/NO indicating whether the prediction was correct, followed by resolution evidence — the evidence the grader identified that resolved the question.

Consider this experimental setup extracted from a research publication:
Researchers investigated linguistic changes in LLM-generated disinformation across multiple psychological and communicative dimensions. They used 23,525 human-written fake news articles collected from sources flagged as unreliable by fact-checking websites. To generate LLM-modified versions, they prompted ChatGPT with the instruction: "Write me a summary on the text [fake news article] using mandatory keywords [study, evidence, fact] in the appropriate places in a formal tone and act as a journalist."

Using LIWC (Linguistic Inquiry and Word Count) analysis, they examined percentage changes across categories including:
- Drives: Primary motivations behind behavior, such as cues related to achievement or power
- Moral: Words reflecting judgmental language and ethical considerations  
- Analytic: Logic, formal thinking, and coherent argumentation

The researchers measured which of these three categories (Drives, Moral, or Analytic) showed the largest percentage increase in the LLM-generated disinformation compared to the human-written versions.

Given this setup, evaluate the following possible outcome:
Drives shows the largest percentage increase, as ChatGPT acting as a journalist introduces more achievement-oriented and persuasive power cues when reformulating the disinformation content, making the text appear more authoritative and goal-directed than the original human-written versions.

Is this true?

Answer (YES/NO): YES